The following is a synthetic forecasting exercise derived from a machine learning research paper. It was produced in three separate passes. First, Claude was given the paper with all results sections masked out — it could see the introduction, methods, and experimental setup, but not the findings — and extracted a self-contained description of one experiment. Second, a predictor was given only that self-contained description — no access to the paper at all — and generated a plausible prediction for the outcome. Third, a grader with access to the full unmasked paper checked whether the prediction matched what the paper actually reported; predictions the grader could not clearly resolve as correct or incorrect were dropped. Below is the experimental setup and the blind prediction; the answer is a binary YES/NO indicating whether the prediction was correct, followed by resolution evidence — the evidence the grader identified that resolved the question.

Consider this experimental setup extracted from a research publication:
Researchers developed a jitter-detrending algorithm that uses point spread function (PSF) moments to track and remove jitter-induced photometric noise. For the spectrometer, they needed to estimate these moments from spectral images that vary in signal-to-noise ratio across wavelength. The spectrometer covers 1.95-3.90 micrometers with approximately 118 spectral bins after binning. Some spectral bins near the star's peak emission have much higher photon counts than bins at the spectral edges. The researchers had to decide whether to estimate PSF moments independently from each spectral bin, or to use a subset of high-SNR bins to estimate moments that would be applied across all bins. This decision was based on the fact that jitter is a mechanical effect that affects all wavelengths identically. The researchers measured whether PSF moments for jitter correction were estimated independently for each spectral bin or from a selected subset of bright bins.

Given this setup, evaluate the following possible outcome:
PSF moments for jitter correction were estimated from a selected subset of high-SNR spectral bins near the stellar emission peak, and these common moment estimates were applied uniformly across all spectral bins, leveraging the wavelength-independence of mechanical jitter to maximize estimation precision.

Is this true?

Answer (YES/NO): YES